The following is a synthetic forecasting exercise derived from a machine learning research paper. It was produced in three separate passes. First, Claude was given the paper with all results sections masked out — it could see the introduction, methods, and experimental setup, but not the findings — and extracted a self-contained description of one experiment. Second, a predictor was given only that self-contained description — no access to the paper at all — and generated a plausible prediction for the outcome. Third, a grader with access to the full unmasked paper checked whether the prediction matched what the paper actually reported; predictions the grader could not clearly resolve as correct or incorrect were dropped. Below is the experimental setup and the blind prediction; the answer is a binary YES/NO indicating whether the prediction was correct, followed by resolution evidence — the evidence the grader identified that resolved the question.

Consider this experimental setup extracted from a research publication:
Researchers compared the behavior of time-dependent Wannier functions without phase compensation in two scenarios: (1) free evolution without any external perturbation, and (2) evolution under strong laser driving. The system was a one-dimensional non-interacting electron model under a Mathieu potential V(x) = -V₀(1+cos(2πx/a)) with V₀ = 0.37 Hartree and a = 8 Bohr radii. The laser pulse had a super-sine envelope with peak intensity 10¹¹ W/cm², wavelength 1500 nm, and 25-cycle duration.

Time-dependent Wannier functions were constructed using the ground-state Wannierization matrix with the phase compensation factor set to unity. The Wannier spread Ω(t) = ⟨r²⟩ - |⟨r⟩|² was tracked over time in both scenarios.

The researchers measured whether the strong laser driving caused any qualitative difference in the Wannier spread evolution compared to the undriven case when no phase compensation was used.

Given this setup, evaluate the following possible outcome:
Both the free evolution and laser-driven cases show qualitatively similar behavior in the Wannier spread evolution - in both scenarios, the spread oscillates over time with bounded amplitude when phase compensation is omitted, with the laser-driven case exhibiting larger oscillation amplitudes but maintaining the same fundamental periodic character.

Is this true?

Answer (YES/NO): NO